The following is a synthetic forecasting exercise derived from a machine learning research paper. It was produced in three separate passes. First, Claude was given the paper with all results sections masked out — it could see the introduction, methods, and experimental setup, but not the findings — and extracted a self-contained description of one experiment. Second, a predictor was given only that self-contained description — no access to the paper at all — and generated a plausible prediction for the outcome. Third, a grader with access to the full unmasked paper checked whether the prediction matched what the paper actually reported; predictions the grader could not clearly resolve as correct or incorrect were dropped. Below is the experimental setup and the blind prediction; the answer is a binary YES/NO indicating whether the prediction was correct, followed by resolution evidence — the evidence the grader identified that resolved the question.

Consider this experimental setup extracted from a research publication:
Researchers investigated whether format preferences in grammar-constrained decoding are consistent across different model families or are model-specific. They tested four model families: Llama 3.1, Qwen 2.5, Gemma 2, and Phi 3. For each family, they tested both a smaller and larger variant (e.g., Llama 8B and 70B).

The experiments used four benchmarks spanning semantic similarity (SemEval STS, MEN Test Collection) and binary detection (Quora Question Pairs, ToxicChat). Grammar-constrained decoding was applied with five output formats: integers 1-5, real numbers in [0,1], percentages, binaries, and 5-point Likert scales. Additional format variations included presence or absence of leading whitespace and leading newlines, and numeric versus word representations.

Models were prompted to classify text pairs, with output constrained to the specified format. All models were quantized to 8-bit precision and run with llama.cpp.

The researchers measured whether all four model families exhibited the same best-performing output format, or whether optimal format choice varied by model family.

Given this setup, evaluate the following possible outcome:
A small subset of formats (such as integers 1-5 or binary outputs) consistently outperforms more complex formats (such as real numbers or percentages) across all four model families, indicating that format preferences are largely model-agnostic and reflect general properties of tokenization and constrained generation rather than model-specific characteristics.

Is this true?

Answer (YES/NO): NO